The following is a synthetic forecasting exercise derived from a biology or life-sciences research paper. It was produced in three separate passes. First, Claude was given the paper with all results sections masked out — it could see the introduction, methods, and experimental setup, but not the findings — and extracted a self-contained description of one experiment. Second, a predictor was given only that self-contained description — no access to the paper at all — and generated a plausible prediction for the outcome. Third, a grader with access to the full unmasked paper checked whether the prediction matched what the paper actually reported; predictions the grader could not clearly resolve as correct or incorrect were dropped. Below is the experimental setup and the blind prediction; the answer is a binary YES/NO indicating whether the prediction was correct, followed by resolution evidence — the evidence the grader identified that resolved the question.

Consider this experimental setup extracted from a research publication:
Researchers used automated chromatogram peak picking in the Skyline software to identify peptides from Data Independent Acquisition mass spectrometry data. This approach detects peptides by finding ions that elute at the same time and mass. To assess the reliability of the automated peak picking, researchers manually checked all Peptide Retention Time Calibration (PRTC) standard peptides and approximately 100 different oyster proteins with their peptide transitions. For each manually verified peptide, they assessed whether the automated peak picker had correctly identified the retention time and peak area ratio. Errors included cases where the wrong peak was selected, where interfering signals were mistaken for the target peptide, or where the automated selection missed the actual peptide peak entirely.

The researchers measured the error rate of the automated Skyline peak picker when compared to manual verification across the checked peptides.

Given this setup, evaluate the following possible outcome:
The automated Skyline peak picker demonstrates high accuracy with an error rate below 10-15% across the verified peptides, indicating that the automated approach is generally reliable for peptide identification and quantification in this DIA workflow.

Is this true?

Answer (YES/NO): NO